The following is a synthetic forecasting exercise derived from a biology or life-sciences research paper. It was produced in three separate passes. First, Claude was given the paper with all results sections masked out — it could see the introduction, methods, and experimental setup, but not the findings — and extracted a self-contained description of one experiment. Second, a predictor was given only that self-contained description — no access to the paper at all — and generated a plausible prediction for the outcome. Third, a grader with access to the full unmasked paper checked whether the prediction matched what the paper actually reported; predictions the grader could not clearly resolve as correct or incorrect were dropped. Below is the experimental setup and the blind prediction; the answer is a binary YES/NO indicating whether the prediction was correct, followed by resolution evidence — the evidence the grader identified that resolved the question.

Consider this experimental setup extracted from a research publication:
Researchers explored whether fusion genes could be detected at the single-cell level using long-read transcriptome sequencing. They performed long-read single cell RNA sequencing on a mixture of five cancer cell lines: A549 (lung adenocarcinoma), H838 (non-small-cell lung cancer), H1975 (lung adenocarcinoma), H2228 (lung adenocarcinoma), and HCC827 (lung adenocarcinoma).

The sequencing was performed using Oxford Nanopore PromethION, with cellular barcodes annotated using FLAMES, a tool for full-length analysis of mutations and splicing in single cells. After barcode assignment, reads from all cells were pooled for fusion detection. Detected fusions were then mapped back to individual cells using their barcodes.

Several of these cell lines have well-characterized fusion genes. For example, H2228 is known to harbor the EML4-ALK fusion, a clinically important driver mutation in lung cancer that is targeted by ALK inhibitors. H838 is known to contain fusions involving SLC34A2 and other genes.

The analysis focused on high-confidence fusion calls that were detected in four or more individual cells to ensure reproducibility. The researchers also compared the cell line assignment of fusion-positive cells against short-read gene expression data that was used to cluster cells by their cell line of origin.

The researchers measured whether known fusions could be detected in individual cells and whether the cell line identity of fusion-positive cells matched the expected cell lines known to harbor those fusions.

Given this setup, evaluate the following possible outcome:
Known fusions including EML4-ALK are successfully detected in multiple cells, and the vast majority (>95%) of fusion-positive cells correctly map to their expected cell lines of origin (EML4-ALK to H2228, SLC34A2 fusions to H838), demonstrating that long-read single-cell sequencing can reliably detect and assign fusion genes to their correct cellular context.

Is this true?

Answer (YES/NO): NO